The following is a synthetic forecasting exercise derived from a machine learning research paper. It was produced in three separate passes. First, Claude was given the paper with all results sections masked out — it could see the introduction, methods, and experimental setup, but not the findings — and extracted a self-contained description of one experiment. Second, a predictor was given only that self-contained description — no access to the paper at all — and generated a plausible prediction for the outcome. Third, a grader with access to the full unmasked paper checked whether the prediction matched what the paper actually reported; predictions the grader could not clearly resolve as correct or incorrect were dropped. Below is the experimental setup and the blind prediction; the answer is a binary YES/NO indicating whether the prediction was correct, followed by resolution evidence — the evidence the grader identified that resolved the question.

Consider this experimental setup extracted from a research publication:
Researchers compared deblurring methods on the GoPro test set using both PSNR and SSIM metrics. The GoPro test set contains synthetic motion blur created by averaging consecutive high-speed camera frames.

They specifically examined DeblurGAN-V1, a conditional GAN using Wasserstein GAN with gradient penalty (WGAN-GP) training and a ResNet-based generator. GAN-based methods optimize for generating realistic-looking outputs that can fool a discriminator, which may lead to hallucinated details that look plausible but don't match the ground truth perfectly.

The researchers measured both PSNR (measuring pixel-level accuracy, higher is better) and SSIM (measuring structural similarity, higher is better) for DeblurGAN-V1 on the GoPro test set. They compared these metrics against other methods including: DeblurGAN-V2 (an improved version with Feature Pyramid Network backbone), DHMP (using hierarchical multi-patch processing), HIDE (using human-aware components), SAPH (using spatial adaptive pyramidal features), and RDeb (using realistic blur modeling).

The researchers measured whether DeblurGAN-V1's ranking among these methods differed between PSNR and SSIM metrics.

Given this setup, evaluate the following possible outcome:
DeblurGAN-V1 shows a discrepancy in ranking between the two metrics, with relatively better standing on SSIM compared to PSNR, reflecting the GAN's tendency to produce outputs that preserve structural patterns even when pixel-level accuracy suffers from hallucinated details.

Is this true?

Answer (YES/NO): YES